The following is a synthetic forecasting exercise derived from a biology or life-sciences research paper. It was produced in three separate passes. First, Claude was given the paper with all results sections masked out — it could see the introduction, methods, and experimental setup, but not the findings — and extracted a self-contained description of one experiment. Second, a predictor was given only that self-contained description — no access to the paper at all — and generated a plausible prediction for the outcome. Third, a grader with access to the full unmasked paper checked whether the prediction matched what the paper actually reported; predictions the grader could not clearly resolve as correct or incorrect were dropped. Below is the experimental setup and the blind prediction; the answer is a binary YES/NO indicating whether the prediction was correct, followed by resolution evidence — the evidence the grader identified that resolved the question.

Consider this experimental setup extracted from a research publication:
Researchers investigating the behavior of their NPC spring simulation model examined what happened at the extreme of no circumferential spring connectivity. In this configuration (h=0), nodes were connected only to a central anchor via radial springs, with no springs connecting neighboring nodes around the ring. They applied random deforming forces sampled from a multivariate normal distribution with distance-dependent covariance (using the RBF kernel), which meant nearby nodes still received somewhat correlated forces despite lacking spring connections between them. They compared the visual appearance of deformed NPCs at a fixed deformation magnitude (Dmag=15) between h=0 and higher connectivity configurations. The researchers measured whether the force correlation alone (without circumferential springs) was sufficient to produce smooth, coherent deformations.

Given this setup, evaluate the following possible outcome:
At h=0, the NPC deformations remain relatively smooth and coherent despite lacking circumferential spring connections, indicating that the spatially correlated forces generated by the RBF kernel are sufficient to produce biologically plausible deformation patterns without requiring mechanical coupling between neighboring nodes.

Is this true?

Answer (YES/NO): NO